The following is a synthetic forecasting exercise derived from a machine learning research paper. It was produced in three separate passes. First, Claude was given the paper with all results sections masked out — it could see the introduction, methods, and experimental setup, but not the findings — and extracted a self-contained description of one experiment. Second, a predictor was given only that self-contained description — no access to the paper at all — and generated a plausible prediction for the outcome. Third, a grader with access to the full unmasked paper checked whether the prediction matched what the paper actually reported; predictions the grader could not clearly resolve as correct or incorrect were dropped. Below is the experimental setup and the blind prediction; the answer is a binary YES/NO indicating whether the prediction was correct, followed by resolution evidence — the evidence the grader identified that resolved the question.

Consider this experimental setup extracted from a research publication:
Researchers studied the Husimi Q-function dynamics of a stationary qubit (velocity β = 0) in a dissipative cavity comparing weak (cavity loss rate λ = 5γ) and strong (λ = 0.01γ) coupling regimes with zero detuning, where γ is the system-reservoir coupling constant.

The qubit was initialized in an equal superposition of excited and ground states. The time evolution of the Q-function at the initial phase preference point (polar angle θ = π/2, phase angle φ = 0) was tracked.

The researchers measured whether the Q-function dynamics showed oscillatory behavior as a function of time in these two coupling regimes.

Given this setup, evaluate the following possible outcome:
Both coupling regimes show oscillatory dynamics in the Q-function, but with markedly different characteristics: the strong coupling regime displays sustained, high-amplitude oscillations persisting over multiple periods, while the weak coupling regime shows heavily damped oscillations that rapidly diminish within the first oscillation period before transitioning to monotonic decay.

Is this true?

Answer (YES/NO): NO